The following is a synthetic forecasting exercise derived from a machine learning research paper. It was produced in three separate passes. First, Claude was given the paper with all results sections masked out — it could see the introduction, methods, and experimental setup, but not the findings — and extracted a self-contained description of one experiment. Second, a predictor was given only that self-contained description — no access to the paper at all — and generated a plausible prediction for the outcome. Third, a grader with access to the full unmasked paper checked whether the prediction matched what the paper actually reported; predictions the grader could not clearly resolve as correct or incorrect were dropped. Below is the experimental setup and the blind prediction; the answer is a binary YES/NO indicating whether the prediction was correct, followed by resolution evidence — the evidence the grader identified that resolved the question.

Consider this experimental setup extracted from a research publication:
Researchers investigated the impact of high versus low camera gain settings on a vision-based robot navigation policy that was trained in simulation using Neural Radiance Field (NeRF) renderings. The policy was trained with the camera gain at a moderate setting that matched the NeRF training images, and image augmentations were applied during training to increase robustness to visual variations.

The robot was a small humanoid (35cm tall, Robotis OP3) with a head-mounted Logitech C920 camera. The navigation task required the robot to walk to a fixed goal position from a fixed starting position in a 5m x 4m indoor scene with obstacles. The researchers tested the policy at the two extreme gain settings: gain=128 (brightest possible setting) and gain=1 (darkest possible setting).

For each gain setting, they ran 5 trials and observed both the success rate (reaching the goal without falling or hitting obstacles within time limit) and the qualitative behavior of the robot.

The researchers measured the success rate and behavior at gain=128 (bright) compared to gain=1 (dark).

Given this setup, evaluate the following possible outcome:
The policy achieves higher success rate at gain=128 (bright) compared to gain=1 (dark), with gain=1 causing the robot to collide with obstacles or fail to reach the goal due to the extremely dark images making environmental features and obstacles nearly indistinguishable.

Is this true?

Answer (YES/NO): NO